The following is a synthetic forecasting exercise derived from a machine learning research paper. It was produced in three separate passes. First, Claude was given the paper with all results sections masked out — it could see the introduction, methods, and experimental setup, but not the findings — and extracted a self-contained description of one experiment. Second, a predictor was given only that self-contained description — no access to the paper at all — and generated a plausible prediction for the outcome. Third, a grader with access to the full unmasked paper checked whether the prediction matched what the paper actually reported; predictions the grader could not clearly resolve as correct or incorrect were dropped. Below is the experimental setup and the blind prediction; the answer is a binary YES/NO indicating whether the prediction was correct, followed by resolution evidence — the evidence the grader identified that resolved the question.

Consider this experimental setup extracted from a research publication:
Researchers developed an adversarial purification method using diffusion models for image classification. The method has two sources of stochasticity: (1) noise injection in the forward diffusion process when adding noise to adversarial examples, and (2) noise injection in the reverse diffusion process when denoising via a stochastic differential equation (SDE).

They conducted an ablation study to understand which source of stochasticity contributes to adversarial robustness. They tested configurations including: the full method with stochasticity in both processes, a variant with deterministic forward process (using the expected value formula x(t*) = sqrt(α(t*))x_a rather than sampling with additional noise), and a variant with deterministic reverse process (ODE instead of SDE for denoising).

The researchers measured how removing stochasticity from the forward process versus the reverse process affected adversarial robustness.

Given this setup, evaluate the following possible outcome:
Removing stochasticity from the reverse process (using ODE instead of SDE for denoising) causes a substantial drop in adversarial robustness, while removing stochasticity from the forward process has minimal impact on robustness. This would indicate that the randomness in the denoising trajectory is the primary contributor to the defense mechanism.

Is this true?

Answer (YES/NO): NO